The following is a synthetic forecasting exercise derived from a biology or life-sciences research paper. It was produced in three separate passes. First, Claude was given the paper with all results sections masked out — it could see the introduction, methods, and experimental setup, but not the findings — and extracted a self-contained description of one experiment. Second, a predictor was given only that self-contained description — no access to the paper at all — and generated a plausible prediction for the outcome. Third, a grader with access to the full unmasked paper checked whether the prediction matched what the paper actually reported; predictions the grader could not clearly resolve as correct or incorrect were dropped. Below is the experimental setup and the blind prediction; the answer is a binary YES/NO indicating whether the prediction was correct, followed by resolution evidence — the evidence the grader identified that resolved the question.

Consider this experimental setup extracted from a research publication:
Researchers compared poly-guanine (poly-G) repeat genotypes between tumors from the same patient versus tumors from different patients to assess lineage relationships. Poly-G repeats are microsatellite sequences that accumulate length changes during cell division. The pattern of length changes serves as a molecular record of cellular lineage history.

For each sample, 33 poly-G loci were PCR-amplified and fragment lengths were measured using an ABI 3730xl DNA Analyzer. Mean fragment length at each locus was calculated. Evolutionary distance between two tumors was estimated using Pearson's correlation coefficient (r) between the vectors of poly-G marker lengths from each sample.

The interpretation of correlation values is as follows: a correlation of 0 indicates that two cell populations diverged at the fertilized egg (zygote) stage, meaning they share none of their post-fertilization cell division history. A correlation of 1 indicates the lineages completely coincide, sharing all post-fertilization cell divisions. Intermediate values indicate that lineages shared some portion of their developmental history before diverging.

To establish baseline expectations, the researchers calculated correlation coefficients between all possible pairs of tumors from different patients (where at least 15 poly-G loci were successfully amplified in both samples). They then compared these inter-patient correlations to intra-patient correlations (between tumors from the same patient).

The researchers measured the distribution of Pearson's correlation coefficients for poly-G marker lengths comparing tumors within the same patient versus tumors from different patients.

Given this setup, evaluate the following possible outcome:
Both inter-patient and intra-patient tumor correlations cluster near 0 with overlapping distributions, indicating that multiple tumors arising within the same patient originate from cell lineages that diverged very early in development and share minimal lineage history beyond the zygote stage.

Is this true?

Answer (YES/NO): NO